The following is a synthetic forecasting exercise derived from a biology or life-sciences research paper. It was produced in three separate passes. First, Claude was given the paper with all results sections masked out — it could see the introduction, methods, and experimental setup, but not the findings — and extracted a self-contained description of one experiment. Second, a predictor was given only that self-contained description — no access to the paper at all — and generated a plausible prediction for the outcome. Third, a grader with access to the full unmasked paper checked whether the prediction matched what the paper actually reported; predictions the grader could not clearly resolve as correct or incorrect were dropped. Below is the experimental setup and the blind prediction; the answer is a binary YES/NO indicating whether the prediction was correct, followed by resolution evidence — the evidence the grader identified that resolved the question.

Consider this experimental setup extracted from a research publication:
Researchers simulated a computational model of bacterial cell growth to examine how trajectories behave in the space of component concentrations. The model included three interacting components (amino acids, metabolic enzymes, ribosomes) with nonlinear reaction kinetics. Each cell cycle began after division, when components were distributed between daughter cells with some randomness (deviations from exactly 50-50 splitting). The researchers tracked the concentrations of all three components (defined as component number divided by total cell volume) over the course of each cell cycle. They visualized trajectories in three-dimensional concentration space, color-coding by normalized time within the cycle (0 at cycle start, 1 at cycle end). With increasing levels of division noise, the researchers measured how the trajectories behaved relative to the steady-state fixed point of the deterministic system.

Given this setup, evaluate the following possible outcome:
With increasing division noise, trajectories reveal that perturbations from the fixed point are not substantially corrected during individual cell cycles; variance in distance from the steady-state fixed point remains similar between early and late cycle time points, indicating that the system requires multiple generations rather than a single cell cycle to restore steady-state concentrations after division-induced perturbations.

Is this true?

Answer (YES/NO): NO